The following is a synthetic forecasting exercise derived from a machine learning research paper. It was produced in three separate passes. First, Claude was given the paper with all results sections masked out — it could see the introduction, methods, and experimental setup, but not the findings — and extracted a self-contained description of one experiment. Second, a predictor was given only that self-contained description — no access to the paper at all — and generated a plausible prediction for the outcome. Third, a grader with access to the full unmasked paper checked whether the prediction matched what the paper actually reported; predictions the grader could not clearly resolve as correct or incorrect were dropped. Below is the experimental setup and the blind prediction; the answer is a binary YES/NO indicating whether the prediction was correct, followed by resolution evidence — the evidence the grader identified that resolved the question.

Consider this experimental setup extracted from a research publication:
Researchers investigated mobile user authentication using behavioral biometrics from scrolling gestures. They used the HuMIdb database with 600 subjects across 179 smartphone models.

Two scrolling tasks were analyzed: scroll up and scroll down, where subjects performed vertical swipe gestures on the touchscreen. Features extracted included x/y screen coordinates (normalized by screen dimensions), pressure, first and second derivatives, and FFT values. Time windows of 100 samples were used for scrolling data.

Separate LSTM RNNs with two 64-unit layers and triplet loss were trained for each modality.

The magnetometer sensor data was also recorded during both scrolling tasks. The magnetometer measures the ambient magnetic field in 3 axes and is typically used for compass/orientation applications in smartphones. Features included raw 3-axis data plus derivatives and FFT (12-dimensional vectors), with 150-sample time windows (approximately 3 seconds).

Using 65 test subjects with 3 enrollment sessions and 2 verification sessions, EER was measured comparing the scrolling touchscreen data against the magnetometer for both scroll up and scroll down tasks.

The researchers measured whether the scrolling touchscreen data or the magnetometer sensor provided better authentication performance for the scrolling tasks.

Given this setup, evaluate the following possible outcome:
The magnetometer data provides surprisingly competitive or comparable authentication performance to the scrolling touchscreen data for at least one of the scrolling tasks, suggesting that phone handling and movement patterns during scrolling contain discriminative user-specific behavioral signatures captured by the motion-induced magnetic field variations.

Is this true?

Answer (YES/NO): NO